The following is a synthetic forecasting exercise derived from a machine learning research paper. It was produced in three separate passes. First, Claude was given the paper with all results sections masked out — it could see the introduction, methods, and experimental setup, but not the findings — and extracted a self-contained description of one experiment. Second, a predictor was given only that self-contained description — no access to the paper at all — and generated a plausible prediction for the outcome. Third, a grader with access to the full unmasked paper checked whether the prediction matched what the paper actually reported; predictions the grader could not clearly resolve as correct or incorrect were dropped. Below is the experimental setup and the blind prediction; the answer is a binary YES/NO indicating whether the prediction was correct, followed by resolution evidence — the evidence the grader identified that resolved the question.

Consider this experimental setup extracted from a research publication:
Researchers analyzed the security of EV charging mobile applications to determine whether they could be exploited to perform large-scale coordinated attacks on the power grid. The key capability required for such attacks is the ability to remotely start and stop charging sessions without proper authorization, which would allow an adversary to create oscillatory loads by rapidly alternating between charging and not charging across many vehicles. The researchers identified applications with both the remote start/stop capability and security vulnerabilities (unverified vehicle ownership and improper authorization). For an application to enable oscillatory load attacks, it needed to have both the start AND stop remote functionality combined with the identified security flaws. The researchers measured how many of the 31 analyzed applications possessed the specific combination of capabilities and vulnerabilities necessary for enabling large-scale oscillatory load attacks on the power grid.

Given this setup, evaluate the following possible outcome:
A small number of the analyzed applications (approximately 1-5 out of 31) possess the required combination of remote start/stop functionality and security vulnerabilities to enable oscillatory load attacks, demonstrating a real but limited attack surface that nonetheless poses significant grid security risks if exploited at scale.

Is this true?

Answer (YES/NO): NO